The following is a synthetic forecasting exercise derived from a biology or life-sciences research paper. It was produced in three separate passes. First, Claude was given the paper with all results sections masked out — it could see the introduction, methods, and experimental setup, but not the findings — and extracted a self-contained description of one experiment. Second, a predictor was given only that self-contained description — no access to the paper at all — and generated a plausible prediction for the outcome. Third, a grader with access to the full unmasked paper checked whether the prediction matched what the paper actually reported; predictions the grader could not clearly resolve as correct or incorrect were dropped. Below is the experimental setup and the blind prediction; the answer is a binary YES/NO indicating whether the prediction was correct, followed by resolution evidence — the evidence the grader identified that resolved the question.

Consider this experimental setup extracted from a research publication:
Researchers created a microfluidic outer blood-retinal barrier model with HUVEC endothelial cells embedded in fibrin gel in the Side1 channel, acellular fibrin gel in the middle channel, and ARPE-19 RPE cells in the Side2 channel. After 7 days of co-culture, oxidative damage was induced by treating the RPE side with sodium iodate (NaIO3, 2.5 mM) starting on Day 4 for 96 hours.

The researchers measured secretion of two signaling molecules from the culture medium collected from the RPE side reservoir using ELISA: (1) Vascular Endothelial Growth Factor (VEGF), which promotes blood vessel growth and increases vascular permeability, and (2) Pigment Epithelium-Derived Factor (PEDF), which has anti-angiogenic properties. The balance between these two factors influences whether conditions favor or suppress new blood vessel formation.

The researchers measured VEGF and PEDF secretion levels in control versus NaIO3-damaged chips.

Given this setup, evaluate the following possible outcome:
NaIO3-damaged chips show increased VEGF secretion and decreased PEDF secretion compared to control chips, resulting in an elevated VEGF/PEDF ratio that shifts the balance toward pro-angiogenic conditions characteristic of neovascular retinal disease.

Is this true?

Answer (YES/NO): YES